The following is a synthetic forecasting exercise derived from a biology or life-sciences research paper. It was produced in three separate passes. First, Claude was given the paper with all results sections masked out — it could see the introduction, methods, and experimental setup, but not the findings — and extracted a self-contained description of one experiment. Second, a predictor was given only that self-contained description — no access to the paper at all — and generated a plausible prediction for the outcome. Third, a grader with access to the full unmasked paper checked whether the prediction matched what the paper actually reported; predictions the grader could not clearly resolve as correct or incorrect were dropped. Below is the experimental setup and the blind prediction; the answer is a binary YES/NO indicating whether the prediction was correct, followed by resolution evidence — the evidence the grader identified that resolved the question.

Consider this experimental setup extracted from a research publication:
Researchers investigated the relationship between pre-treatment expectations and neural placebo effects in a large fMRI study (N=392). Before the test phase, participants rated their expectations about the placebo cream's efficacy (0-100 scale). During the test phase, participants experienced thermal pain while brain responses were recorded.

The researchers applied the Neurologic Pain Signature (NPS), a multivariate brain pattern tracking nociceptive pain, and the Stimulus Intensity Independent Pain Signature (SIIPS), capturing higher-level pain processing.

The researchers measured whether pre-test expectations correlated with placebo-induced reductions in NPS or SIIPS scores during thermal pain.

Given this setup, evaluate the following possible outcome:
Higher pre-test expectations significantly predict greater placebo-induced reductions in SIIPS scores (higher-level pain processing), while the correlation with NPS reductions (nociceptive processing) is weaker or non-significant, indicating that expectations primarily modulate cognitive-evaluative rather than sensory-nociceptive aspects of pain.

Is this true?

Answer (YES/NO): NO